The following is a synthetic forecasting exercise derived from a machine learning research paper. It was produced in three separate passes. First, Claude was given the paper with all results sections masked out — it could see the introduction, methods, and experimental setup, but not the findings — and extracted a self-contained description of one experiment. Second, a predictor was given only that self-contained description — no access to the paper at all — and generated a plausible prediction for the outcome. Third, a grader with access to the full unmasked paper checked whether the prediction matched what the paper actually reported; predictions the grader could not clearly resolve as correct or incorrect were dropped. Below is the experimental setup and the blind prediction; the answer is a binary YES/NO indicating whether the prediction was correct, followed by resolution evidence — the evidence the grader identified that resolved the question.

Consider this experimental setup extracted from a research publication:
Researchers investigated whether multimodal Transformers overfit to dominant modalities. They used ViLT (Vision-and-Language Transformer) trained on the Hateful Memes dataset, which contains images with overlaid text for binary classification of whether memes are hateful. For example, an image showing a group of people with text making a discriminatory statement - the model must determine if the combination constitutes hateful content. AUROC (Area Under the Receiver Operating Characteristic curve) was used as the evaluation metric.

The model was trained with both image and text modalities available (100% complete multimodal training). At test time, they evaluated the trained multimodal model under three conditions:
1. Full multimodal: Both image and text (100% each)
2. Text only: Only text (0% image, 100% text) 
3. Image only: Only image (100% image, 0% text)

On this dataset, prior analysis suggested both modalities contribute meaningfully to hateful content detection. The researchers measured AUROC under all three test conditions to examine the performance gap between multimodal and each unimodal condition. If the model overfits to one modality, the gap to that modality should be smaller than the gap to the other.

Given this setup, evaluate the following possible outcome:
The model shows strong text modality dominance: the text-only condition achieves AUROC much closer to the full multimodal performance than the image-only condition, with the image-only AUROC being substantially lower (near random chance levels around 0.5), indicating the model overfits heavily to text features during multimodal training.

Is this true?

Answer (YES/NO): NO